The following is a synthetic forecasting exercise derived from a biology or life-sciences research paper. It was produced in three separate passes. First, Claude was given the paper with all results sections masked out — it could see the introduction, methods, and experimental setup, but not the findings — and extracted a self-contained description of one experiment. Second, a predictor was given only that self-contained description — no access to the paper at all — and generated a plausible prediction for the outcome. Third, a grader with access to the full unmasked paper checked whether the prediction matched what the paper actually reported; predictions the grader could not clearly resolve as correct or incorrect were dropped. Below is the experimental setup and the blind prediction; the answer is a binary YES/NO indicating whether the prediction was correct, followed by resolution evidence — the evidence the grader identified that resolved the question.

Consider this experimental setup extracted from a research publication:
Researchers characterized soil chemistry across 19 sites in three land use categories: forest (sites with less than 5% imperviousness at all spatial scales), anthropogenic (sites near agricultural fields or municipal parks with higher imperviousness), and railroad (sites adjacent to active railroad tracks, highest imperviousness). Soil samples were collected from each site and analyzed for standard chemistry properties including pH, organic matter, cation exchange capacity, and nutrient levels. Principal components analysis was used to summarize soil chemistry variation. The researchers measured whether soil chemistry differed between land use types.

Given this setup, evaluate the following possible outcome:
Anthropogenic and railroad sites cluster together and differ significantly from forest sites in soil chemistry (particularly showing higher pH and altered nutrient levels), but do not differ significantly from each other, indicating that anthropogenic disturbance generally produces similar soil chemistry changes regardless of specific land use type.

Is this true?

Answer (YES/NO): NO